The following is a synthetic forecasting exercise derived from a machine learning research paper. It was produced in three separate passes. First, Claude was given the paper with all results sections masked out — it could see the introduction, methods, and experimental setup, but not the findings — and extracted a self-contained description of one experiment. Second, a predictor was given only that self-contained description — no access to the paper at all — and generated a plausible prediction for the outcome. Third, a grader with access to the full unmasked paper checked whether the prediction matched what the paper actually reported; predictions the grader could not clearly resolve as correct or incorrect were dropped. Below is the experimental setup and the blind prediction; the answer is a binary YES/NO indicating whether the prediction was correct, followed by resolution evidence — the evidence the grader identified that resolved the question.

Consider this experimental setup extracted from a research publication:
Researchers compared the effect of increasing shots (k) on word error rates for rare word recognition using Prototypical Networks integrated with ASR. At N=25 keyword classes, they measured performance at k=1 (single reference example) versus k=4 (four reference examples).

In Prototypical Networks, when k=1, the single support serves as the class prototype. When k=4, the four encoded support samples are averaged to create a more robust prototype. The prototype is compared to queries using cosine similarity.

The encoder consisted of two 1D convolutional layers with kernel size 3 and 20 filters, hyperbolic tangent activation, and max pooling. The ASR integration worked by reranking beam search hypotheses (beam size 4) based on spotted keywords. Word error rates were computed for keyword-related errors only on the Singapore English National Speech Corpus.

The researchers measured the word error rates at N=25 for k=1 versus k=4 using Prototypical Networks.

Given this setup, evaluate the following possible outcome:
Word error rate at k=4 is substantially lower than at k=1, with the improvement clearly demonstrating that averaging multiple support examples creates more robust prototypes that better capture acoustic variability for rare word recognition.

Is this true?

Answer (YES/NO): YES